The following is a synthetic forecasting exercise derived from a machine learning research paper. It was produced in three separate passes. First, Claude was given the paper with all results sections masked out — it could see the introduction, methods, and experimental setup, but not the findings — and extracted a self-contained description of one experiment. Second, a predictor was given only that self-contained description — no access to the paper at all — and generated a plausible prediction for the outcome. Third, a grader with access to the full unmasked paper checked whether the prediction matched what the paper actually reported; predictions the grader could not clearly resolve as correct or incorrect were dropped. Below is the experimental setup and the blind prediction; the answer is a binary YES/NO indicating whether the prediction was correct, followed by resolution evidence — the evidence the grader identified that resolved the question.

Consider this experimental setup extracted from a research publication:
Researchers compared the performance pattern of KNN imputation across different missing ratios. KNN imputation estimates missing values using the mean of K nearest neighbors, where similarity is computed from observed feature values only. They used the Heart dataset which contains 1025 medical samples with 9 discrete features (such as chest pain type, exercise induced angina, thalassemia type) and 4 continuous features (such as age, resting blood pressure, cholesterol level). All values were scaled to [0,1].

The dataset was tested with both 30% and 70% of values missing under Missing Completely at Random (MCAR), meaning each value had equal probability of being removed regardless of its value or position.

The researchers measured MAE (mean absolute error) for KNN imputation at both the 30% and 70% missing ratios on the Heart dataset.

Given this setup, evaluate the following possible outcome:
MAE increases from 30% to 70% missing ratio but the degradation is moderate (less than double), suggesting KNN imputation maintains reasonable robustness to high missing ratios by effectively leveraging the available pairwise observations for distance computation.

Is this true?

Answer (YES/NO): NO